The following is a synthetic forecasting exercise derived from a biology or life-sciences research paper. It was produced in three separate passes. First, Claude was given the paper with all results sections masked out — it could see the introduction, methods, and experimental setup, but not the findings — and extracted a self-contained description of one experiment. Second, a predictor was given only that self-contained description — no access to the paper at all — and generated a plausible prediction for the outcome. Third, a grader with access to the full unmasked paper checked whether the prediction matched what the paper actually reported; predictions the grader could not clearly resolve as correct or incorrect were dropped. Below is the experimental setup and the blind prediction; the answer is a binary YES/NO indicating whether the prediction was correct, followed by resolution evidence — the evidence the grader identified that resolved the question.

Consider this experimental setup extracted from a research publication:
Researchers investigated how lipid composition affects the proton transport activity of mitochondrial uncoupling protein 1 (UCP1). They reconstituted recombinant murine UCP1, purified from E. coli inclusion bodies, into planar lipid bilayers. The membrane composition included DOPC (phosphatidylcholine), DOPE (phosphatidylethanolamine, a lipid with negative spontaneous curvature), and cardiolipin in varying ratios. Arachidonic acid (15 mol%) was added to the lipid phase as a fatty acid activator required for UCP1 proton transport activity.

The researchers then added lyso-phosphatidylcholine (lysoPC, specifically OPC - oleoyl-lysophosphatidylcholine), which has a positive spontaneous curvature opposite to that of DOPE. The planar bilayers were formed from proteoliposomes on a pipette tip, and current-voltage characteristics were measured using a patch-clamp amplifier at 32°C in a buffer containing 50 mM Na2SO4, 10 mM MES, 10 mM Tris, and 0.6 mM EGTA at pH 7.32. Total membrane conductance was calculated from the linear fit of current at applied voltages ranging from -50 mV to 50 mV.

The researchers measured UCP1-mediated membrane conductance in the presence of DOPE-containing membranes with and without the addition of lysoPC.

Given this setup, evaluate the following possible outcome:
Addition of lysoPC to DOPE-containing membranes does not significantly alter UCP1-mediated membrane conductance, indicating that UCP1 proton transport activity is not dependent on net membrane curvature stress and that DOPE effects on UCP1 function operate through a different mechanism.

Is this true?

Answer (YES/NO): NO